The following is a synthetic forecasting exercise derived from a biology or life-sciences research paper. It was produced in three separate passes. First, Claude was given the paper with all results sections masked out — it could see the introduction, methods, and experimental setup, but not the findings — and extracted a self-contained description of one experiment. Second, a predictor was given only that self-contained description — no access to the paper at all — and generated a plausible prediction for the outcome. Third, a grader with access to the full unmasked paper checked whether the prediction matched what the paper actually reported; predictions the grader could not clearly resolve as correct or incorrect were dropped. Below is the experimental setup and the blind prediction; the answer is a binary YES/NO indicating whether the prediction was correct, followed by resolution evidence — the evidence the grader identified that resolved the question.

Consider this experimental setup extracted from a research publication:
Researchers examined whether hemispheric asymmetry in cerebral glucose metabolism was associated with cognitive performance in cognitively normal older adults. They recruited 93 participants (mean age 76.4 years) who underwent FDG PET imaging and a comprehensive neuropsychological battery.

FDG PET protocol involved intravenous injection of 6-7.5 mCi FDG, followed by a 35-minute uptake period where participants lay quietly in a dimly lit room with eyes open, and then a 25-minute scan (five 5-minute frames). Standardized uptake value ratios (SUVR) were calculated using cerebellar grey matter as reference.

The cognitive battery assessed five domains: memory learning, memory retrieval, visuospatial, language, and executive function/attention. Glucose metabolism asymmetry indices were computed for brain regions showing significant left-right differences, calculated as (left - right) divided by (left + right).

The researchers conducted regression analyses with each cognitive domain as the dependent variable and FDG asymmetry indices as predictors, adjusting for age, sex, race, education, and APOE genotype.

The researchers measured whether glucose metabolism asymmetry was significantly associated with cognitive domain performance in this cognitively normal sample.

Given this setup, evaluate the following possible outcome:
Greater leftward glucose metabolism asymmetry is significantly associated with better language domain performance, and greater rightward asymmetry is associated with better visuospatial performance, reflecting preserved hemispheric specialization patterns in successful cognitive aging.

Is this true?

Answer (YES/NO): NO